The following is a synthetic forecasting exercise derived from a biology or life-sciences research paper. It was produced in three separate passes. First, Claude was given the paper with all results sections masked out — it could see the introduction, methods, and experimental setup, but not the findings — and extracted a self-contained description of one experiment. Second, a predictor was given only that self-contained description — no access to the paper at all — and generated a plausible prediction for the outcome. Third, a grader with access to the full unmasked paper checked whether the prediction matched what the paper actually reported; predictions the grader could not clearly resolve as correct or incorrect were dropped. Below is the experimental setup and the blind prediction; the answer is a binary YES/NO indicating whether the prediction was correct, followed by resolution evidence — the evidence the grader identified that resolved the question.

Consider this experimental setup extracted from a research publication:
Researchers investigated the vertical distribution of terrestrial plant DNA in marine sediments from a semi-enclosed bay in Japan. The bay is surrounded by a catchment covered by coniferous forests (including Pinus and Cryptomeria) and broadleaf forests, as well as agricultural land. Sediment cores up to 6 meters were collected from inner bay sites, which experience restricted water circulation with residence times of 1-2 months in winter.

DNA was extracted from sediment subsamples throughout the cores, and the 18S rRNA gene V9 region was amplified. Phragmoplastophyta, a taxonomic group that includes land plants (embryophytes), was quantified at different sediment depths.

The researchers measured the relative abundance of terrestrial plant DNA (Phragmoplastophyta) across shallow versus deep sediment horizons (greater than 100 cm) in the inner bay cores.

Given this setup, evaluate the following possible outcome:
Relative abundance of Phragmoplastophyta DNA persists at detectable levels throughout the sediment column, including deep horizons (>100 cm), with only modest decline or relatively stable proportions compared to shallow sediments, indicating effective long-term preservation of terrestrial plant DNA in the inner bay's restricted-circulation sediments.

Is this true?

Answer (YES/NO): YES